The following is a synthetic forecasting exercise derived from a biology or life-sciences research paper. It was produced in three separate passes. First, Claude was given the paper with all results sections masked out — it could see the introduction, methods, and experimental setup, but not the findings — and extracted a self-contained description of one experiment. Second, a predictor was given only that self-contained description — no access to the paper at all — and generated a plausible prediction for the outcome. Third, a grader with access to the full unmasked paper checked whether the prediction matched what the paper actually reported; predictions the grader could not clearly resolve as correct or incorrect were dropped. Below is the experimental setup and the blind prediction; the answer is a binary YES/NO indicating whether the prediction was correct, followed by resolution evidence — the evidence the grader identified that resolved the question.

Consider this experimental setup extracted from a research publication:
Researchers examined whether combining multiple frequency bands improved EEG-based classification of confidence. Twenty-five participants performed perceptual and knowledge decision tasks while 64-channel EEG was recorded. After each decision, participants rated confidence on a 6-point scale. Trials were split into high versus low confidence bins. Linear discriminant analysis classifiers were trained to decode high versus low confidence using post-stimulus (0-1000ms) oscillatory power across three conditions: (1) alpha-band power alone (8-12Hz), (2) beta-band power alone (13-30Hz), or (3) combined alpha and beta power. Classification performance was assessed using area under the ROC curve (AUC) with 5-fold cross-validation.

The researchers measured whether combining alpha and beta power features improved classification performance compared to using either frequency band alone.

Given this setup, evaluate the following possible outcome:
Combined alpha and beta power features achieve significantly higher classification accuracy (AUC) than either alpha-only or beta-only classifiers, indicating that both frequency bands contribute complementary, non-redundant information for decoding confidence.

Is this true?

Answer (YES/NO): NO